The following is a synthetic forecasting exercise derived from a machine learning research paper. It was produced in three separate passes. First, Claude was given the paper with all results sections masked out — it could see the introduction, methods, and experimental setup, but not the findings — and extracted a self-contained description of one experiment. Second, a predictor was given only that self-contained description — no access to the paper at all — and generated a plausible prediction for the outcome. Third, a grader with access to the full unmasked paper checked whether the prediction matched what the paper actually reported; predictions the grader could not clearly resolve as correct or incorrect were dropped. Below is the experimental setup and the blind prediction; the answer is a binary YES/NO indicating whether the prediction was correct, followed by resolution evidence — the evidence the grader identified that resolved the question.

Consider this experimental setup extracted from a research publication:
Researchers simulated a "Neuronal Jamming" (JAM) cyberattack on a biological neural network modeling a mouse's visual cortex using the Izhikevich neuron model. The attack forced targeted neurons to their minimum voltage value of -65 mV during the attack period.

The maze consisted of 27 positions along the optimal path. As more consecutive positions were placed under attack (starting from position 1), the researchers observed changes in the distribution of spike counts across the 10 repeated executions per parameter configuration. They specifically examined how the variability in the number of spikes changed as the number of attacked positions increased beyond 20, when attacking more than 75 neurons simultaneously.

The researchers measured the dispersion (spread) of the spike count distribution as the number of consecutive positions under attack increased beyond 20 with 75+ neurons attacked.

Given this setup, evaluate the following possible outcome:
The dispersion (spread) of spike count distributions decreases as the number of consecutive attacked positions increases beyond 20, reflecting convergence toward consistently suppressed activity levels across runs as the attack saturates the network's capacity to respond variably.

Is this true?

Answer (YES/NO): YES